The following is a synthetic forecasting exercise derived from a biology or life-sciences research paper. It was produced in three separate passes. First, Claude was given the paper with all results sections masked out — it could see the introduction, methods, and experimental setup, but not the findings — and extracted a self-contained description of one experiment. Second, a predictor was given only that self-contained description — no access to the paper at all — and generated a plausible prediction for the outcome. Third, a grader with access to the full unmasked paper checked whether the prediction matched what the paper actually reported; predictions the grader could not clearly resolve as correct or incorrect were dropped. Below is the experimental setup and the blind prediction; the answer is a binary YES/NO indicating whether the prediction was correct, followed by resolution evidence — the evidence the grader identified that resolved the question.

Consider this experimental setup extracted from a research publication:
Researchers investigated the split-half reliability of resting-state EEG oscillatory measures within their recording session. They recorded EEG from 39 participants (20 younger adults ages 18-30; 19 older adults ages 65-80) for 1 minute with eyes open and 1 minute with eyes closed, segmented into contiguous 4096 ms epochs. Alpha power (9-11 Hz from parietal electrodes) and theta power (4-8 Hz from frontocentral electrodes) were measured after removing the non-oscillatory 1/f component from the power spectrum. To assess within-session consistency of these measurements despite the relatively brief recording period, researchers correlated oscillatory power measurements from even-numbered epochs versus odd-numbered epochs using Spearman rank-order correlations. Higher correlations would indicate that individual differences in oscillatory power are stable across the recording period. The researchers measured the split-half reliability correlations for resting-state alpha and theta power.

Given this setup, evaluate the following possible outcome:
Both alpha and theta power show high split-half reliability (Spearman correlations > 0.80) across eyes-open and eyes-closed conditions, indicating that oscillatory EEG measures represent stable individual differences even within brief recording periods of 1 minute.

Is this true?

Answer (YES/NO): NO